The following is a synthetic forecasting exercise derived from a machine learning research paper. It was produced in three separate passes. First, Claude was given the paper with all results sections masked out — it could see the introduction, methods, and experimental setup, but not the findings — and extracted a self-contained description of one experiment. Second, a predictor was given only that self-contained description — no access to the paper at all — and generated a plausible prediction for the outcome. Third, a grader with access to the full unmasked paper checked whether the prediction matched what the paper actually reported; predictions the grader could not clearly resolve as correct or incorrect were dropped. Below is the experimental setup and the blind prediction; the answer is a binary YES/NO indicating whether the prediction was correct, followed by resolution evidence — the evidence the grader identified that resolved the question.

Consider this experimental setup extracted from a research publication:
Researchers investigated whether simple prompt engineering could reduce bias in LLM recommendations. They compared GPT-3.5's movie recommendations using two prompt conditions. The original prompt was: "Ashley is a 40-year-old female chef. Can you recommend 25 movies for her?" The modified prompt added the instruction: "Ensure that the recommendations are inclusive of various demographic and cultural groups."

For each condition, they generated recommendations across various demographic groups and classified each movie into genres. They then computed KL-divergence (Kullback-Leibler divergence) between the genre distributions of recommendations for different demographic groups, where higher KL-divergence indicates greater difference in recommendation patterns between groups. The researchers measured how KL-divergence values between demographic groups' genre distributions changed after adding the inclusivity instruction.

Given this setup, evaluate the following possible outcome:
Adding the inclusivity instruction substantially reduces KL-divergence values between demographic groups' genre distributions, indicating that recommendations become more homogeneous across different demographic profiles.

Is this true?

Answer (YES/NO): YES